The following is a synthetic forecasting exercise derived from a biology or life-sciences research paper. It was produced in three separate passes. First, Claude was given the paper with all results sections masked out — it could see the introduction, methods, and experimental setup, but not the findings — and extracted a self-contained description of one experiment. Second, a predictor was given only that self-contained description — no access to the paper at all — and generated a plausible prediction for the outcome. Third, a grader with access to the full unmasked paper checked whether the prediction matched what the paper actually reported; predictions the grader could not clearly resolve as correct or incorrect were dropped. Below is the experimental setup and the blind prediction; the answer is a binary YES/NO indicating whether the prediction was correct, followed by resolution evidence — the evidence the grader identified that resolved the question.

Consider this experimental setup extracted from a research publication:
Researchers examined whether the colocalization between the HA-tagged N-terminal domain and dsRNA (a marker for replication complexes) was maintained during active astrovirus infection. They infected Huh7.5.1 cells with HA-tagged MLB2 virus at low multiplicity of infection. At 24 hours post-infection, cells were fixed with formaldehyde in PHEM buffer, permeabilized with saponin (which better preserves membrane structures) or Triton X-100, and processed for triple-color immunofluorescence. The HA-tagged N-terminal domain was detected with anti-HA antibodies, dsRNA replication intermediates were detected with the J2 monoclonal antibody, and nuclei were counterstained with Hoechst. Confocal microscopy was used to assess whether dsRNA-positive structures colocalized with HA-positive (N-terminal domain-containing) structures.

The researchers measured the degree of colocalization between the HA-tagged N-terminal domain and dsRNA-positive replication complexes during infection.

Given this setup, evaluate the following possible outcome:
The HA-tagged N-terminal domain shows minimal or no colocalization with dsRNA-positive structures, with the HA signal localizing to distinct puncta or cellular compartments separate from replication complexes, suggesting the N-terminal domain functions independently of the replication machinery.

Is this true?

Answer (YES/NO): NO